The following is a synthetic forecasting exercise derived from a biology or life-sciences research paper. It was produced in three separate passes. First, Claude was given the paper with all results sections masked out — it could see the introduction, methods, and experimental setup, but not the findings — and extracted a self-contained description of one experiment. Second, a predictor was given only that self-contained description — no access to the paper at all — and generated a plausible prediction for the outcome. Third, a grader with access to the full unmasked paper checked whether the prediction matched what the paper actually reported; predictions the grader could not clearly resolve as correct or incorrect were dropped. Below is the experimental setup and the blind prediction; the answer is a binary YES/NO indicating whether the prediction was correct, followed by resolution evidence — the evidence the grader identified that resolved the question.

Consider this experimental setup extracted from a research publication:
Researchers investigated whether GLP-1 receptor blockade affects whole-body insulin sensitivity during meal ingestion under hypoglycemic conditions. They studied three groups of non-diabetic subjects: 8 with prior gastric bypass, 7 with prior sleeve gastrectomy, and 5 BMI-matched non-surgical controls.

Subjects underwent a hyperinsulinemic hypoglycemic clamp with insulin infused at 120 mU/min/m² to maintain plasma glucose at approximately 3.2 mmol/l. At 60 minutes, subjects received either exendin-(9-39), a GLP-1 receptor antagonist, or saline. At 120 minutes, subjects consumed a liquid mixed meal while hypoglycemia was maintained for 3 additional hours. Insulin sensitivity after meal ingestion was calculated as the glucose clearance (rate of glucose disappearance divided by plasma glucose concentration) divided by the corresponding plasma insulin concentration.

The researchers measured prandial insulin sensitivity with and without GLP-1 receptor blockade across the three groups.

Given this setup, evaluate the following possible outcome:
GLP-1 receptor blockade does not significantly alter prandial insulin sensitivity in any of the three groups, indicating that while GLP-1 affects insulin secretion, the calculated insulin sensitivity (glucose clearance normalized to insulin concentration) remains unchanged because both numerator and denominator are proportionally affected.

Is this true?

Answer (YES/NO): YES